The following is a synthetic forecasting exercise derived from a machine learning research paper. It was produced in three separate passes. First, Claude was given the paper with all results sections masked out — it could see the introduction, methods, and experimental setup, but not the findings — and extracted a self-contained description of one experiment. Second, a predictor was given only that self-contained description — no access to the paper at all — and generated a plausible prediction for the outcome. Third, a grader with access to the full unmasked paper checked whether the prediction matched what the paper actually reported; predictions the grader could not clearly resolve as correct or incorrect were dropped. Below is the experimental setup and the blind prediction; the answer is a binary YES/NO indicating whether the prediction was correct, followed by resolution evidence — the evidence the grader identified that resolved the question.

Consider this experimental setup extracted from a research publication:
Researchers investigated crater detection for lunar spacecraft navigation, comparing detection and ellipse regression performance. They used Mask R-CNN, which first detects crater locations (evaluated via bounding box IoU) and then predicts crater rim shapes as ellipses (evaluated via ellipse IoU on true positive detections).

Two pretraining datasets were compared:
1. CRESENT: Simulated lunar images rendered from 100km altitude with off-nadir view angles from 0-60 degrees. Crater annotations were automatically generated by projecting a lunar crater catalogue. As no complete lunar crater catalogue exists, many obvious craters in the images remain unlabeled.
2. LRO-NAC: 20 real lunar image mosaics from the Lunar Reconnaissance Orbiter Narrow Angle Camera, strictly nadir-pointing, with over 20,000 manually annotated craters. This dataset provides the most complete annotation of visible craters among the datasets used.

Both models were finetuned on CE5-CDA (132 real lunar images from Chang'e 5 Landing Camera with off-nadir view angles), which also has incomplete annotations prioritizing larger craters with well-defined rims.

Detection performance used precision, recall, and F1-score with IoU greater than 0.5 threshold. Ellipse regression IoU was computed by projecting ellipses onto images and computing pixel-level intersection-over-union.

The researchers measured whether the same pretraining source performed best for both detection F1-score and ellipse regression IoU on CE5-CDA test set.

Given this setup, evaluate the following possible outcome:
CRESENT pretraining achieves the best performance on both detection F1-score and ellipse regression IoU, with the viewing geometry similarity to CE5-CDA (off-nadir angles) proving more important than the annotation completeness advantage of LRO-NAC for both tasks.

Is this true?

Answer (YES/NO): NO